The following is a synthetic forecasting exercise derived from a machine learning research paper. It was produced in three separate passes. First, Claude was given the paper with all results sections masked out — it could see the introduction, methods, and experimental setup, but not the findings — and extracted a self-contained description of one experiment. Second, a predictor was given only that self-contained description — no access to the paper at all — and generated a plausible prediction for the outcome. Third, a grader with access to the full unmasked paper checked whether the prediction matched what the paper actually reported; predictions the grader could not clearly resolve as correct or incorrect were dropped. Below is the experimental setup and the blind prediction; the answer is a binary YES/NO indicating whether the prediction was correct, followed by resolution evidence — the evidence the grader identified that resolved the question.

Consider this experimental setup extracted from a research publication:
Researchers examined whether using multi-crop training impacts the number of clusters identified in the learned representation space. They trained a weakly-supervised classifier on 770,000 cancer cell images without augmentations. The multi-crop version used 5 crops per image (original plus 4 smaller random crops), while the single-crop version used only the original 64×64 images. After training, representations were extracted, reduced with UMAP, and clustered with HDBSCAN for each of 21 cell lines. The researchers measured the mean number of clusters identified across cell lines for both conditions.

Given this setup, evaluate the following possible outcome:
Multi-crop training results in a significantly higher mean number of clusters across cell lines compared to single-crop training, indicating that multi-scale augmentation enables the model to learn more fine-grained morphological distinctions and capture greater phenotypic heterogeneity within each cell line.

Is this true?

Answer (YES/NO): NO